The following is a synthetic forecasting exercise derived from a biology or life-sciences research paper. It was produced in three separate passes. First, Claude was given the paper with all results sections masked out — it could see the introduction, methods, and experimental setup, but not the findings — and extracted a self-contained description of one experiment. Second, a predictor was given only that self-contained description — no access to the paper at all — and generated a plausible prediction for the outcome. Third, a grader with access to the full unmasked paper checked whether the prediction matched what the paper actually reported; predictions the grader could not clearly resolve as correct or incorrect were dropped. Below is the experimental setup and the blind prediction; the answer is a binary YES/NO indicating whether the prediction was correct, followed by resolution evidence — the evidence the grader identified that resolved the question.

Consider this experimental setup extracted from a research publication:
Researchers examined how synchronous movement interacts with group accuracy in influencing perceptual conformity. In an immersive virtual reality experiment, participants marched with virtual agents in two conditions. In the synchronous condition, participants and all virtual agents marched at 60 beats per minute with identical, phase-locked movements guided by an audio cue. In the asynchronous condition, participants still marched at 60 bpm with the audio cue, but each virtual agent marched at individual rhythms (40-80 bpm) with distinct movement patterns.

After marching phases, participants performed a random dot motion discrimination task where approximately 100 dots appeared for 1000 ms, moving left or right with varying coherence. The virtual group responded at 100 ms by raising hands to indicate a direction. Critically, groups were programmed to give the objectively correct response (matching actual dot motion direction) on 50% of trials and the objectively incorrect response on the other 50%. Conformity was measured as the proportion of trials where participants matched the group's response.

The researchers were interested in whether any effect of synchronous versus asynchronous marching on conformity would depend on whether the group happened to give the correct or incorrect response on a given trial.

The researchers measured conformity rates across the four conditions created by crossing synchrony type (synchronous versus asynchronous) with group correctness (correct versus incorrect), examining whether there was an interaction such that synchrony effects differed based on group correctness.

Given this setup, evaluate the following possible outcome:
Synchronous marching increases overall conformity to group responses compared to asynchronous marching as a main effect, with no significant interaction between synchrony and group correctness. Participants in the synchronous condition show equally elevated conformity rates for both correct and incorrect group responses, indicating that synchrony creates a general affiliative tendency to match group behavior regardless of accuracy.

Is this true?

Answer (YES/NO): NO